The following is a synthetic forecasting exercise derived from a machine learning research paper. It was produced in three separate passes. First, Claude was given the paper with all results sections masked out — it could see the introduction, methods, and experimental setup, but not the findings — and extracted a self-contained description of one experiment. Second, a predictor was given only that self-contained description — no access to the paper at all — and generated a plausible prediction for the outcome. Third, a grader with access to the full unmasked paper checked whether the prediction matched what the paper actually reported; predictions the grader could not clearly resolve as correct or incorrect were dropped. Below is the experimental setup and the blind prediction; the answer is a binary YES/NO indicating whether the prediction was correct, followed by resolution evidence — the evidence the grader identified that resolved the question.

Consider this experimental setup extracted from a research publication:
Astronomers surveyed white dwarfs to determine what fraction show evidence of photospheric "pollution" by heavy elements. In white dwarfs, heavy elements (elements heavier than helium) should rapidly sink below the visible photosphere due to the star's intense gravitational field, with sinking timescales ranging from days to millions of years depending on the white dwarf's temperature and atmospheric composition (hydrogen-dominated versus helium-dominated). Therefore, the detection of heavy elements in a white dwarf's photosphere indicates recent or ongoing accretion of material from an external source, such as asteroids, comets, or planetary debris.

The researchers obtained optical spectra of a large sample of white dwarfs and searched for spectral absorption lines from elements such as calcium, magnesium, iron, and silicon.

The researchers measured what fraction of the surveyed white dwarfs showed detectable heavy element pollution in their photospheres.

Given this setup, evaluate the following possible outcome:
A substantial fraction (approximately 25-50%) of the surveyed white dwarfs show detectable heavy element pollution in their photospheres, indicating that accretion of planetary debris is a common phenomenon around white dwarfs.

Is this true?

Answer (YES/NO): YES